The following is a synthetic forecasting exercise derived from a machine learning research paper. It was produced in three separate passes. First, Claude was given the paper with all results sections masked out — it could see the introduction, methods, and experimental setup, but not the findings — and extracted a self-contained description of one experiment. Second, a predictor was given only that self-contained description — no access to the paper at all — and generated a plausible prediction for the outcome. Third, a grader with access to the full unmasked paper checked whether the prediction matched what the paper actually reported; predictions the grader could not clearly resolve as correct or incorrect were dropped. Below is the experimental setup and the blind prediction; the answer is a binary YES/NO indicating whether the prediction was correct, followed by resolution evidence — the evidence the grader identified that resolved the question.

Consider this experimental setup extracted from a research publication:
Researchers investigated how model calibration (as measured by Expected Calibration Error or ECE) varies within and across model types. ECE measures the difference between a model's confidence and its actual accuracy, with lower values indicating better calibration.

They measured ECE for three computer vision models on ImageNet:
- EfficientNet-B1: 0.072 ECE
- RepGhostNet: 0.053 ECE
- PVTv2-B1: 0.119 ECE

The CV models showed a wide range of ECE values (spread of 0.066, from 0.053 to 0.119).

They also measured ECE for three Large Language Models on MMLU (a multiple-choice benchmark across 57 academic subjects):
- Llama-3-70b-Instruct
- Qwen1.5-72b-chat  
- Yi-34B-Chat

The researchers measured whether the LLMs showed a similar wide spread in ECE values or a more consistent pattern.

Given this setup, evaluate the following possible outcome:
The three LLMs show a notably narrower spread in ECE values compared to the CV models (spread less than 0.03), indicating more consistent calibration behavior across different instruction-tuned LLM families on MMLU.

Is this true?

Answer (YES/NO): YES